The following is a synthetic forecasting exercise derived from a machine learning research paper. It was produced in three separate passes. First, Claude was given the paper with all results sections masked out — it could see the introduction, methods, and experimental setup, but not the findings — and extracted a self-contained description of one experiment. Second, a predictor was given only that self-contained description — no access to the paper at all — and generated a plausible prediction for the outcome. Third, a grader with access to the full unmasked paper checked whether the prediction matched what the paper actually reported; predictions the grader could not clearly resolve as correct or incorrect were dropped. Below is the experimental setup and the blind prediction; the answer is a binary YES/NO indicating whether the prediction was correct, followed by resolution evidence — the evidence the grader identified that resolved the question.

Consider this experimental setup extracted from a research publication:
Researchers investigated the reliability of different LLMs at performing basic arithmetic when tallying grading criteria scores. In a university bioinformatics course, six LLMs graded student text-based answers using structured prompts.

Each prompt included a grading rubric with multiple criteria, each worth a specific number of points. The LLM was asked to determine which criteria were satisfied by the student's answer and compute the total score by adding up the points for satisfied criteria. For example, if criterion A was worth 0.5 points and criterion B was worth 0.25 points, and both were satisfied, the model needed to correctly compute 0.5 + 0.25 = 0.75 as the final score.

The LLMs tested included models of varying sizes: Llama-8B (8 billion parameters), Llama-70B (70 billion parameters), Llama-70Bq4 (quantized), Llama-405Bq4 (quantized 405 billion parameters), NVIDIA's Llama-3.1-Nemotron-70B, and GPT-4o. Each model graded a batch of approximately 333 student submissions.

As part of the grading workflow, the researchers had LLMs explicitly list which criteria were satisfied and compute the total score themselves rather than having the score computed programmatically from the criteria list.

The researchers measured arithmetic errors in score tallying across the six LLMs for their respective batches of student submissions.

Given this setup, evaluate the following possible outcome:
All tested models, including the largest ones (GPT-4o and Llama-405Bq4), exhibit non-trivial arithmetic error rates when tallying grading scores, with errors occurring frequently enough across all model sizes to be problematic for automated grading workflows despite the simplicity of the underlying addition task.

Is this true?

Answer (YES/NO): NO